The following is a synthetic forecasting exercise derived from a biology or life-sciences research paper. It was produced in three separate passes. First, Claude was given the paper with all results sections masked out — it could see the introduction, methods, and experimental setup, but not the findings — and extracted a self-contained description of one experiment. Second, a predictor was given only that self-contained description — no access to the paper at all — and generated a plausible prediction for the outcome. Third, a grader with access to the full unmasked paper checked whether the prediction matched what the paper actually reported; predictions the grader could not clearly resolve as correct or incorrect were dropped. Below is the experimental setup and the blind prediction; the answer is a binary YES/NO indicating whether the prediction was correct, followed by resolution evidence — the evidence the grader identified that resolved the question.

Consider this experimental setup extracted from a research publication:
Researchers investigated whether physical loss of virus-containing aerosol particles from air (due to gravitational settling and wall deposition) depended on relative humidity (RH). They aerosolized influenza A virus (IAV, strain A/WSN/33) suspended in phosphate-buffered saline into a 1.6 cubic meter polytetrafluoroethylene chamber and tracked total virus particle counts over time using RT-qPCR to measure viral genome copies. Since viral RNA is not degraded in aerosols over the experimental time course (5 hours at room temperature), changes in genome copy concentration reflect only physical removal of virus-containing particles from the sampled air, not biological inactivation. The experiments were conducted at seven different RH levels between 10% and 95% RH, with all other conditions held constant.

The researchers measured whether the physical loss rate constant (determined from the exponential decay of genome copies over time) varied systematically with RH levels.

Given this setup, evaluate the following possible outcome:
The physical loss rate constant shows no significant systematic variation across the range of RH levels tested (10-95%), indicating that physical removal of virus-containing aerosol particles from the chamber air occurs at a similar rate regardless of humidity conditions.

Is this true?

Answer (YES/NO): YES